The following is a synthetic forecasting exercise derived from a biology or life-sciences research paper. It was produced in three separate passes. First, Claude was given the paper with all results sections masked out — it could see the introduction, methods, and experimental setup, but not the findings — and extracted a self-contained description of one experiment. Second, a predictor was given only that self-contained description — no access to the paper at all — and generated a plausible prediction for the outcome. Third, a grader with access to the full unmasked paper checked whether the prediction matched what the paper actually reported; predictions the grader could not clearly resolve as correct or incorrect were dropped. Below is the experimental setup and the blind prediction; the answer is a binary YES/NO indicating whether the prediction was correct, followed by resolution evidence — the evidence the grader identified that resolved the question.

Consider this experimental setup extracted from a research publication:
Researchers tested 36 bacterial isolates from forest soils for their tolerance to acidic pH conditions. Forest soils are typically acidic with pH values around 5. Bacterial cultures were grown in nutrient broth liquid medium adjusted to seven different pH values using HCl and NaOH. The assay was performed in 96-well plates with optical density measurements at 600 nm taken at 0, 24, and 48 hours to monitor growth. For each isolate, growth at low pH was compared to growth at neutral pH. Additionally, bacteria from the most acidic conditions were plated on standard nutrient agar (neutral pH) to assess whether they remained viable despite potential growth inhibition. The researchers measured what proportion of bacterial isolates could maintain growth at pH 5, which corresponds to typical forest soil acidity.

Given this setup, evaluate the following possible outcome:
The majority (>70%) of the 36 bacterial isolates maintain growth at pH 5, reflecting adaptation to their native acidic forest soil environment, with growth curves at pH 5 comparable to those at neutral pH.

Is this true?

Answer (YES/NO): NO